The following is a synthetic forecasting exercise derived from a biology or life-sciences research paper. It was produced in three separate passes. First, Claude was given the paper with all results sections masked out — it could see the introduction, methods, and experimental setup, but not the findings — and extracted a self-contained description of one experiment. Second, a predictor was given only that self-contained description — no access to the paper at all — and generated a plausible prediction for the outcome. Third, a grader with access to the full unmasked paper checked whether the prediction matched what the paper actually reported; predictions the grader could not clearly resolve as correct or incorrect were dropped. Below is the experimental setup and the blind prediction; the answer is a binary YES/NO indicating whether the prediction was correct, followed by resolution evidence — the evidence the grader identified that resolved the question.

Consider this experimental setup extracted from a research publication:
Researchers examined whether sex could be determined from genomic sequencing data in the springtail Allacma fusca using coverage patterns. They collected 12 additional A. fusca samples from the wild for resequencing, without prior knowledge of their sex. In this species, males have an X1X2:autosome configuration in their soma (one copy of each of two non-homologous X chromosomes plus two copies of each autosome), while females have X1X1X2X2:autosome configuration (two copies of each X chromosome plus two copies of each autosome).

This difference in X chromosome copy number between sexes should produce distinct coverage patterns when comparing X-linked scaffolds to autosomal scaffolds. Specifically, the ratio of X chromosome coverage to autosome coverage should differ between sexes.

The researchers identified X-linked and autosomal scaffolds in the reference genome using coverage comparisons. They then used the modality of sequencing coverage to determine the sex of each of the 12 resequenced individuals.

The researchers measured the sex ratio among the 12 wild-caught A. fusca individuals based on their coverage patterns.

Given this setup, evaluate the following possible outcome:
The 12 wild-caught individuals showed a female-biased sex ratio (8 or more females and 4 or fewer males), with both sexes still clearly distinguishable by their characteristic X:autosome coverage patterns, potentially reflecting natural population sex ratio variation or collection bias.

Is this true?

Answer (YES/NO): YES